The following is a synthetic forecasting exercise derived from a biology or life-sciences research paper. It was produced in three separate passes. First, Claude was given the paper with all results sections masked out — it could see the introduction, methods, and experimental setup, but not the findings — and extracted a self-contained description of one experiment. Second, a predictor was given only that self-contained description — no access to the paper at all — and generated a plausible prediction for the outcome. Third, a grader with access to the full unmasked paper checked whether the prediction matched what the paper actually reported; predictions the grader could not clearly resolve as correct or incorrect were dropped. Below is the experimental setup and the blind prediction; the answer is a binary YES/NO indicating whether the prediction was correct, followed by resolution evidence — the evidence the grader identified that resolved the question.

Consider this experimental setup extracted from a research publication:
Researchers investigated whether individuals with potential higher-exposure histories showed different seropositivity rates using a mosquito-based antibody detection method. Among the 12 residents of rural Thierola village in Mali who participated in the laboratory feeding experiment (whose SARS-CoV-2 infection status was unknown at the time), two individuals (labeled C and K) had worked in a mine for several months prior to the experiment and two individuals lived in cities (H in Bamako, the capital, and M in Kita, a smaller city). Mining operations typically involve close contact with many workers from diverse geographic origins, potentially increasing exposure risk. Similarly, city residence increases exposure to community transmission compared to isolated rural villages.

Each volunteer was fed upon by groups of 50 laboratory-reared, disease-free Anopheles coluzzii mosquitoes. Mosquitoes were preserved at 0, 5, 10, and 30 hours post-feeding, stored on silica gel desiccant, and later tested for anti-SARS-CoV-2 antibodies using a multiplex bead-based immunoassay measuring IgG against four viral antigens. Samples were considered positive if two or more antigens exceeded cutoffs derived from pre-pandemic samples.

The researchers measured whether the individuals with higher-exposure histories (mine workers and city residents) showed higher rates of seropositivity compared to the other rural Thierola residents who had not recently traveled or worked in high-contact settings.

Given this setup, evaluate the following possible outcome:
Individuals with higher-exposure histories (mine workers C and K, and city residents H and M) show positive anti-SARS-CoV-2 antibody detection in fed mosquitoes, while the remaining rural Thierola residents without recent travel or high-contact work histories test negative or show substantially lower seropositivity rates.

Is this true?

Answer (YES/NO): NO